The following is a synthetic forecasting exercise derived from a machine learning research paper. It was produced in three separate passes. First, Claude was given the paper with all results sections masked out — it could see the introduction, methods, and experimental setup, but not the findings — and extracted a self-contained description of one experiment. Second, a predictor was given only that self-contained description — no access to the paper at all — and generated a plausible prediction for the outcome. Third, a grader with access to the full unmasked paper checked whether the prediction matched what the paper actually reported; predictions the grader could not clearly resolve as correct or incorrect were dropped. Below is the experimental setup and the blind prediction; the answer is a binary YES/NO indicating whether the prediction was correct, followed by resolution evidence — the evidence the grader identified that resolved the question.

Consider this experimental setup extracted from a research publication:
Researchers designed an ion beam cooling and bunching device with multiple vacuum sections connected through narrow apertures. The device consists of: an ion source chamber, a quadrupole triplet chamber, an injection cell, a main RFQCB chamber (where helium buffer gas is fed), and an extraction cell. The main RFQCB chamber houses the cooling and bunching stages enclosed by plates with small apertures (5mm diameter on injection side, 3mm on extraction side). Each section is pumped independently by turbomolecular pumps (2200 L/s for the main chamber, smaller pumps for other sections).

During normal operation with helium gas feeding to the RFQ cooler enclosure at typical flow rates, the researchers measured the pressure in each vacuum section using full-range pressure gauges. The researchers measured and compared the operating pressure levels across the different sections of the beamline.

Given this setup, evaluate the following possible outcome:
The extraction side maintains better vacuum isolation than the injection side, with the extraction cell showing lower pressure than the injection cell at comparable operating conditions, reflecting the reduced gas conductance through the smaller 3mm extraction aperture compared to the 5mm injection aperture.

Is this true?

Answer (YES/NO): NO